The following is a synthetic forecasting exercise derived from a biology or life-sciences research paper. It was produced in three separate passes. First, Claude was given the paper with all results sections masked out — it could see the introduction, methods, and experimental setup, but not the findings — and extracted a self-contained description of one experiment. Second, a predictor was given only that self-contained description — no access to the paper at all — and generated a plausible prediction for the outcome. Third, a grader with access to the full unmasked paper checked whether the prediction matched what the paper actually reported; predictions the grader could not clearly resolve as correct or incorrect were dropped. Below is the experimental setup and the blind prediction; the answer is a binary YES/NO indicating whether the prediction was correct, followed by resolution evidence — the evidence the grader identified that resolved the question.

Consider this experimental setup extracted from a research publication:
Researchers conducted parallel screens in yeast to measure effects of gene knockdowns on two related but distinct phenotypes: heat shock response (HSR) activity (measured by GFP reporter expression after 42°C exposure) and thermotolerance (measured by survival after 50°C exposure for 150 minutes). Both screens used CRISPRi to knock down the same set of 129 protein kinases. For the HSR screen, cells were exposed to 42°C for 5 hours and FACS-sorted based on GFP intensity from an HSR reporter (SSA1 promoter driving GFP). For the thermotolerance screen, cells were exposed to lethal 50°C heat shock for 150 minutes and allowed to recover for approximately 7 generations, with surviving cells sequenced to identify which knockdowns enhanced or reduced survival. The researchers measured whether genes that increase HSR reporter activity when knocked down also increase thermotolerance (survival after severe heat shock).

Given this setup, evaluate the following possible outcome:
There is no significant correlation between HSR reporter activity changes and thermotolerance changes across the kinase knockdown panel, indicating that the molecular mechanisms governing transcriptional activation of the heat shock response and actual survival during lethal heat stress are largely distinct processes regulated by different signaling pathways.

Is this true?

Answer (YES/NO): NO